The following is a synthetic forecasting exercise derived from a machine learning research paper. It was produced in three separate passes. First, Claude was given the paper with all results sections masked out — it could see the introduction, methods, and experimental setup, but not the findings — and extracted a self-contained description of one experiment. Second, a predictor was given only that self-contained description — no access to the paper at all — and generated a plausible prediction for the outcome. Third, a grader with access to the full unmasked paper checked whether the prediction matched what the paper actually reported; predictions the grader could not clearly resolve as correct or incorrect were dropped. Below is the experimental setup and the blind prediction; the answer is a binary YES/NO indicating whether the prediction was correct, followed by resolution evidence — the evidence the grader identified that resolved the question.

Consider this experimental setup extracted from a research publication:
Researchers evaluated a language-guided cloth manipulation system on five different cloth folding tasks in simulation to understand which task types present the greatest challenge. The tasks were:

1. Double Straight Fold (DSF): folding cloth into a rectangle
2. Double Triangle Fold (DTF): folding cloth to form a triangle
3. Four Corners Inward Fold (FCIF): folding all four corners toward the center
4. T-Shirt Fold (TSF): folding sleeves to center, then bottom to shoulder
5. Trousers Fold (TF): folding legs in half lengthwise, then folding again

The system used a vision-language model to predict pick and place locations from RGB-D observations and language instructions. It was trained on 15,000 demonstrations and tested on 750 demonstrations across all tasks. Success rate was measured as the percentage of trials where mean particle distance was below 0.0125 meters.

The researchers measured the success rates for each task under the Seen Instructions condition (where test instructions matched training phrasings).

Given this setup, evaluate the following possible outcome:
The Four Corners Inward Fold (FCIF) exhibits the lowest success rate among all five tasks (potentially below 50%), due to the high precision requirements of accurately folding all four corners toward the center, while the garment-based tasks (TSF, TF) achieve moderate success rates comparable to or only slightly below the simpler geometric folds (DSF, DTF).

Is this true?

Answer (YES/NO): NO